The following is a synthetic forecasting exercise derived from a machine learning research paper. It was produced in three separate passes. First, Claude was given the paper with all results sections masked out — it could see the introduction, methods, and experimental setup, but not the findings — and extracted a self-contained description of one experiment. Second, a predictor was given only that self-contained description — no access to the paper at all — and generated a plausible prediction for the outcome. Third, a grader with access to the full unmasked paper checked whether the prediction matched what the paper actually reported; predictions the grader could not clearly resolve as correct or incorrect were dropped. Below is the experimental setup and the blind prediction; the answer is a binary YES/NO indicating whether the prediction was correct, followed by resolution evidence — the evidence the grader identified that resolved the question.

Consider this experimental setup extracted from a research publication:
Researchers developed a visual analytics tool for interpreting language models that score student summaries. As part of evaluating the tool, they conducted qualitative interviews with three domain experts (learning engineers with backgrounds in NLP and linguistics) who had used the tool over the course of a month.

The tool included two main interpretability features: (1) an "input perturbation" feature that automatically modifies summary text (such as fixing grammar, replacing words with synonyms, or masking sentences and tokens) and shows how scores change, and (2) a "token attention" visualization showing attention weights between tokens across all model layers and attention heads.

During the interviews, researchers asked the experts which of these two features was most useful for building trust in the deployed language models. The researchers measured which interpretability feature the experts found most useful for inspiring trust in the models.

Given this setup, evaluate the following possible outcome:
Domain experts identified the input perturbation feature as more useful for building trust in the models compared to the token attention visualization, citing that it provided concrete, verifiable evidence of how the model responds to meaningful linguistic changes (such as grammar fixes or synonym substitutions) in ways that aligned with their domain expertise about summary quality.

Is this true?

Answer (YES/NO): NO